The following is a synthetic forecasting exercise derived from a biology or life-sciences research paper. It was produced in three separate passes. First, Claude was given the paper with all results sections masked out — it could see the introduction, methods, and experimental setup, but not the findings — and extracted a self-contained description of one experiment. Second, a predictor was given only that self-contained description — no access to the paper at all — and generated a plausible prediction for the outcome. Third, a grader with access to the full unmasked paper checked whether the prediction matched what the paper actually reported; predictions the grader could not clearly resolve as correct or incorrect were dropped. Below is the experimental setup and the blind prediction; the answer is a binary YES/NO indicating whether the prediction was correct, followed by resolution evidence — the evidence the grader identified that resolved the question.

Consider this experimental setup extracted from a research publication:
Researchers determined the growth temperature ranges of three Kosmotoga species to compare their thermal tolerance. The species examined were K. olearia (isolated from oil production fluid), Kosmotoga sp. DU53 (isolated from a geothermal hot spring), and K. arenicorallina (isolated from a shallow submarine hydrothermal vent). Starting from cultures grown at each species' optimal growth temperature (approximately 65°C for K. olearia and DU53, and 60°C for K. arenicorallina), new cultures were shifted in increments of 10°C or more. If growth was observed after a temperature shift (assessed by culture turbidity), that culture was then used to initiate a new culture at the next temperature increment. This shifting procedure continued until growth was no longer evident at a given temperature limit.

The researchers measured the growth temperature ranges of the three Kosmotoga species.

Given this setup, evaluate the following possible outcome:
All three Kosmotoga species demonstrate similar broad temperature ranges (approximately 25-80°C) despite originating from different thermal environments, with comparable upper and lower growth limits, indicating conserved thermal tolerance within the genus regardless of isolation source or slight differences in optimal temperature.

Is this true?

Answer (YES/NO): NO